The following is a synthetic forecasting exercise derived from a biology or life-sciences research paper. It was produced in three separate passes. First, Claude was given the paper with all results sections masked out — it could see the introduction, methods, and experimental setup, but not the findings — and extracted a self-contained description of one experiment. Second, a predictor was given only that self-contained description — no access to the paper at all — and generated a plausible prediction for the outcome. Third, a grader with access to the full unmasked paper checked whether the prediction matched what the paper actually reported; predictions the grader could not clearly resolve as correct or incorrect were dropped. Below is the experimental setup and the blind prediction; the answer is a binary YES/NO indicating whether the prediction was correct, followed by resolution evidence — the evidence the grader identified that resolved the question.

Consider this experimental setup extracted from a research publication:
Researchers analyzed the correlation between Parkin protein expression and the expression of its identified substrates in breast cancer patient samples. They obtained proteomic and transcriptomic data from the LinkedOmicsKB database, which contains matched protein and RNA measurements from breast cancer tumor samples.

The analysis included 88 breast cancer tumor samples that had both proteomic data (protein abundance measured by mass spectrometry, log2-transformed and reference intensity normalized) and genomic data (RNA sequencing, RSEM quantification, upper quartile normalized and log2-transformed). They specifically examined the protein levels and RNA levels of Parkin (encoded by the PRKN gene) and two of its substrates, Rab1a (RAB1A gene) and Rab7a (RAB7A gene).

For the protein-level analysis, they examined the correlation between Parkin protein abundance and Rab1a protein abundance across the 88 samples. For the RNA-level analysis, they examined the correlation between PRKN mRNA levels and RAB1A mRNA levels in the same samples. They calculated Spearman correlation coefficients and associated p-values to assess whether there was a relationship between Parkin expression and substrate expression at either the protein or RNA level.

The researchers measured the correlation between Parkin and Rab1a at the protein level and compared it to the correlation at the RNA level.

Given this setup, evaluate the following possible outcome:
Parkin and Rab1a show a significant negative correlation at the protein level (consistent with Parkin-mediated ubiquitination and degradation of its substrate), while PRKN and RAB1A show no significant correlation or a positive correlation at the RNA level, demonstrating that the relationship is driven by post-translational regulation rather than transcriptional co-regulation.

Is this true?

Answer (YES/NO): YES